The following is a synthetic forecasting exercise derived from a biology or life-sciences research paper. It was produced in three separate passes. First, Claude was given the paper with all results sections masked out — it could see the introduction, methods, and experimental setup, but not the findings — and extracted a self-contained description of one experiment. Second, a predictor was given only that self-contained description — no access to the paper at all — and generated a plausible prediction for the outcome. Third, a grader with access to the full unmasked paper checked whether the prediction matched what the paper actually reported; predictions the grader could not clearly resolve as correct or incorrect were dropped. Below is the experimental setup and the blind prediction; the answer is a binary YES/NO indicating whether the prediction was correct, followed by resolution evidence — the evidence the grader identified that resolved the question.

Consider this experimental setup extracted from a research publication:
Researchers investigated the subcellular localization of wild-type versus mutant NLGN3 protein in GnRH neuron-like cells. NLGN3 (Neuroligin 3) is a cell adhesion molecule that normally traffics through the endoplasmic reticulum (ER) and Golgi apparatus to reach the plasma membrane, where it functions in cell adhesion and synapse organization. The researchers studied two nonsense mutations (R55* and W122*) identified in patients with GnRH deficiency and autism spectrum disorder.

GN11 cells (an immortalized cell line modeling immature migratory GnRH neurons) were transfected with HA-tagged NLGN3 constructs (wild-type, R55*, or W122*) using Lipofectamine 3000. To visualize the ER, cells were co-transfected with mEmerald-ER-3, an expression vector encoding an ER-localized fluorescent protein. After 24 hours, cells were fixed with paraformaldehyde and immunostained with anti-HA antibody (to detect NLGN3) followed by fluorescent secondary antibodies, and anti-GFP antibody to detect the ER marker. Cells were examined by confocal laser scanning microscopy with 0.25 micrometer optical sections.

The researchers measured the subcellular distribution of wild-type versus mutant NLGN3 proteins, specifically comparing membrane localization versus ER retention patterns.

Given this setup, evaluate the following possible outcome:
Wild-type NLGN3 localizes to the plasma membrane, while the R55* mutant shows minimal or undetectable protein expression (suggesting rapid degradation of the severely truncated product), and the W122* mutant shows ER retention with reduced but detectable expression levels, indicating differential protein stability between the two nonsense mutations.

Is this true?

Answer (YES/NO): YES